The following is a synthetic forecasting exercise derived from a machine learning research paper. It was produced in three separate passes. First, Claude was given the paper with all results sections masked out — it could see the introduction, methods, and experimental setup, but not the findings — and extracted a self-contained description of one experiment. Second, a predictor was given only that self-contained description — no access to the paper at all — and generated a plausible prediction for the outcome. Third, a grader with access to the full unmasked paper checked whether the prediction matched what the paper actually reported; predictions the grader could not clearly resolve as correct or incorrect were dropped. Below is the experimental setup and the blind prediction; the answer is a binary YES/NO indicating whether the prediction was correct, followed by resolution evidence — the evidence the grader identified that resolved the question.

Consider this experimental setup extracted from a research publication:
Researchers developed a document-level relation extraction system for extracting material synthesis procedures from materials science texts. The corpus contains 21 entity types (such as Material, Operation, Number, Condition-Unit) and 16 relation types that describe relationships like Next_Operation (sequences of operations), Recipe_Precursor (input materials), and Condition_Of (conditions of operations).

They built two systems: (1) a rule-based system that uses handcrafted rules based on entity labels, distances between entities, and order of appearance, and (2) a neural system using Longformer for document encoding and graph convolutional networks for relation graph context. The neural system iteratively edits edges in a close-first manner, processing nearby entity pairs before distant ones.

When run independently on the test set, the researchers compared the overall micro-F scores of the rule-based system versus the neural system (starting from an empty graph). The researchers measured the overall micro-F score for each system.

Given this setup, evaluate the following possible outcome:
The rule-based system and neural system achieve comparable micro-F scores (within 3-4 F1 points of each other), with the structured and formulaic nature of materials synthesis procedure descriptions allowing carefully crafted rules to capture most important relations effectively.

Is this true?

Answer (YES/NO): NO